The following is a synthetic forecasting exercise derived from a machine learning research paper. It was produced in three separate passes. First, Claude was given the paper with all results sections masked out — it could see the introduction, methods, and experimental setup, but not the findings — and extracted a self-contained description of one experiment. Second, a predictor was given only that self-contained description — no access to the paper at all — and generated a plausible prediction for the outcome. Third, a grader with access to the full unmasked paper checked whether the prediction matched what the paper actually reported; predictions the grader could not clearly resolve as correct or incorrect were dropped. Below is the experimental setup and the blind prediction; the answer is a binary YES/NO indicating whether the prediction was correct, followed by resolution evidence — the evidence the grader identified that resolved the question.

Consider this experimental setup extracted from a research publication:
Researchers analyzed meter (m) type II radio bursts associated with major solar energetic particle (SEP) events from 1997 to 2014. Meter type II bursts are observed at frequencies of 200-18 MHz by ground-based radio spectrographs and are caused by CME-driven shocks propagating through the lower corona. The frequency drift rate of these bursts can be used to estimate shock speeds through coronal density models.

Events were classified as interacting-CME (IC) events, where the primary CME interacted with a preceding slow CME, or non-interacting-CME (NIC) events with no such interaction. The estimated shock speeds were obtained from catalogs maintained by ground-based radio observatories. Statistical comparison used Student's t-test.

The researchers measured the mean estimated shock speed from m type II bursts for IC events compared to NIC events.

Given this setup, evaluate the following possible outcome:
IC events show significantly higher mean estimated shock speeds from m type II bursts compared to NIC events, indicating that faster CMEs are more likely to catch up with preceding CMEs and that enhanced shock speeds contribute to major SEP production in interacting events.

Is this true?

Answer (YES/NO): NO